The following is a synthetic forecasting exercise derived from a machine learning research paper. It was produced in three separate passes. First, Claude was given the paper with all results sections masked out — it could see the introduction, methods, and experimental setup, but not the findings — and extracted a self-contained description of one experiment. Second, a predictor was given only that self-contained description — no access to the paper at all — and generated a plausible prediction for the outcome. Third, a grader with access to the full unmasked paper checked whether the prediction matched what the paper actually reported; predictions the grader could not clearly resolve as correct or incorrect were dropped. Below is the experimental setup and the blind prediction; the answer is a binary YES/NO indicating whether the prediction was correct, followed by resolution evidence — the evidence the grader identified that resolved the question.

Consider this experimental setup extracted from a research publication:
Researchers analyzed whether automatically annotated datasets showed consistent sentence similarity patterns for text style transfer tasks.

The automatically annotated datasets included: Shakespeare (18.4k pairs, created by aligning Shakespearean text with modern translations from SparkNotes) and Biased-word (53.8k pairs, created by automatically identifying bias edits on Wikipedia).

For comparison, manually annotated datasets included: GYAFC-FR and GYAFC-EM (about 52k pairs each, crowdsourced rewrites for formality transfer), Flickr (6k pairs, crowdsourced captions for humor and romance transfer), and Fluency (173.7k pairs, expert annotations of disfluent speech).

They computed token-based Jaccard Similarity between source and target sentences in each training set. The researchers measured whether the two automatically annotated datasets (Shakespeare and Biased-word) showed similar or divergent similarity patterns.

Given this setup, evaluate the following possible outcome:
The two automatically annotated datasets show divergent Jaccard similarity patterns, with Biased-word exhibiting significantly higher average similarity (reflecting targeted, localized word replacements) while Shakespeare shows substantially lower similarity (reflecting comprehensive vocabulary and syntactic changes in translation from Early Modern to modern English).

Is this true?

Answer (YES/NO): YES